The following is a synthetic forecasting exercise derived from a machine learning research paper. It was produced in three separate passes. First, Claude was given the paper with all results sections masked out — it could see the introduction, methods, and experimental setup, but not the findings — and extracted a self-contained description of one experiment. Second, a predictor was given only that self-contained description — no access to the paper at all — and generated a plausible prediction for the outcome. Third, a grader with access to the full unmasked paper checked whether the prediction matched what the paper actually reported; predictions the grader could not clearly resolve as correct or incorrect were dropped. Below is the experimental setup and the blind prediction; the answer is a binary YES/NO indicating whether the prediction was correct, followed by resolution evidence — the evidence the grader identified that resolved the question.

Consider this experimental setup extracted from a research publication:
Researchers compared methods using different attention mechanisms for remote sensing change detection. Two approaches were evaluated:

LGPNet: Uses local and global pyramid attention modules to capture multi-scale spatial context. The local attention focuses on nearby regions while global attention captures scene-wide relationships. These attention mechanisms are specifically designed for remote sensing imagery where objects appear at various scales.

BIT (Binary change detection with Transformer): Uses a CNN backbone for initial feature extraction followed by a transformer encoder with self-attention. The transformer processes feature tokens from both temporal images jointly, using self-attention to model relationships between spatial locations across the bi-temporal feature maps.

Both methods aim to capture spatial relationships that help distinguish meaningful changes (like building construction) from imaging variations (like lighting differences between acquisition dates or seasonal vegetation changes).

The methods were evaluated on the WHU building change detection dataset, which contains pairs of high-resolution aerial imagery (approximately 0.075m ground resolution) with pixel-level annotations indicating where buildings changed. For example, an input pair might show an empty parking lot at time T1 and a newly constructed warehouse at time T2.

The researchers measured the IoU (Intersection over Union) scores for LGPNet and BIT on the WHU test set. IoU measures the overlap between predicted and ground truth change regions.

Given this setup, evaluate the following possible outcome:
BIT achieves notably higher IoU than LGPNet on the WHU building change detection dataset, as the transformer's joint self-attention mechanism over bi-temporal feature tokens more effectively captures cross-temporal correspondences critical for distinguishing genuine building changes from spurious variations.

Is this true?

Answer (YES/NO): YES